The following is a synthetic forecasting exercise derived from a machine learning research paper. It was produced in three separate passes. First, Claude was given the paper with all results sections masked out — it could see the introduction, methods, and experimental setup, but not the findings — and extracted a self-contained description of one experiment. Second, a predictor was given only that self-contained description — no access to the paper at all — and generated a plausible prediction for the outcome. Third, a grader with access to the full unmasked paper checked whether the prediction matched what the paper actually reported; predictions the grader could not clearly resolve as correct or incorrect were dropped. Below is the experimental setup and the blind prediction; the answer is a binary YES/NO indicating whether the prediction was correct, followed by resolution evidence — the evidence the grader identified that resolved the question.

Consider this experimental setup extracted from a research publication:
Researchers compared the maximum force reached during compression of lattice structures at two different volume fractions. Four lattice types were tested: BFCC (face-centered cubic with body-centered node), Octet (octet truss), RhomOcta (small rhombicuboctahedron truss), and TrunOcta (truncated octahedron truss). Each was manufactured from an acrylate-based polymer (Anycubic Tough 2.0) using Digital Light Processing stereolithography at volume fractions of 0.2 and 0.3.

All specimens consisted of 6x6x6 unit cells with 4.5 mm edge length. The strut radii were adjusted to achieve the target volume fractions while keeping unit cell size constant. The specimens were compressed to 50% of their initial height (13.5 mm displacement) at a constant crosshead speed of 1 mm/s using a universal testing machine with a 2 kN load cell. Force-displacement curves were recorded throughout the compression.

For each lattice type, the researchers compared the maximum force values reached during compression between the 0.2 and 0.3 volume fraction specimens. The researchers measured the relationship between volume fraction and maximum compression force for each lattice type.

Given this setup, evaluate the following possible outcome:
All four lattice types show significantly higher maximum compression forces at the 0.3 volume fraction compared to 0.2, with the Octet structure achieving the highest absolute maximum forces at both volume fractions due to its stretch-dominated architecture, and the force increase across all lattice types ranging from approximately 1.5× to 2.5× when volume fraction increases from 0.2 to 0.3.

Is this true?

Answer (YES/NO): NO